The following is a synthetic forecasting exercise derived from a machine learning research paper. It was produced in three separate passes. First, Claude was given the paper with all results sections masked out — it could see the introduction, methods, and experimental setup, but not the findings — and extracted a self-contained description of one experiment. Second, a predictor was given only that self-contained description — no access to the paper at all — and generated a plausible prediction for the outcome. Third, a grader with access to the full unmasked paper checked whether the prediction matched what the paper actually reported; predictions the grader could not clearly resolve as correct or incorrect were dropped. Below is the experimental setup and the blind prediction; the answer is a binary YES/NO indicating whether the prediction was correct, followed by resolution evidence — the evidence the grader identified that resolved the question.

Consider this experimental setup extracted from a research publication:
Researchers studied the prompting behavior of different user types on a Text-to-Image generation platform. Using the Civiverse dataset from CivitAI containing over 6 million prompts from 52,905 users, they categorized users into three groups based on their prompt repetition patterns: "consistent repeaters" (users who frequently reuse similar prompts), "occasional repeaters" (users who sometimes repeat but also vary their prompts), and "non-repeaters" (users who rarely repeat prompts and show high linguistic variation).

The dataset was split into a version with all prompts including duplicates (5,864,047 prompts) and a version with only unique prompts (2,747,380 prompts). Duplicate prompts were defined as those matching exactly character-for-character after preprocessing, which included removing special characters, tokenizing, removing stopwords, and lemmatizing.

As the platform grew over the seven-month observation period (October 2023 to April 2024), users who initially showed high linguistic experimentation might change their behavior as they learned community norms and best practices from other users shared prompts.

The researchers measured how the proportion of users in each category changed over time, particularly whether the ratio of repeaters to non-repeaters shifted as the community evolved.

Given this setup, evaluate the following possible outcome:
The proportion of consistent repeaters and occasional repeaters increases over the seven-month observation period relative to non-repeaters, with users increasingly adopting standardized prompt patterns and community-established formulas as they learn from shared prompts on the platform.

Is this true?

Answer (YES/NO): NO